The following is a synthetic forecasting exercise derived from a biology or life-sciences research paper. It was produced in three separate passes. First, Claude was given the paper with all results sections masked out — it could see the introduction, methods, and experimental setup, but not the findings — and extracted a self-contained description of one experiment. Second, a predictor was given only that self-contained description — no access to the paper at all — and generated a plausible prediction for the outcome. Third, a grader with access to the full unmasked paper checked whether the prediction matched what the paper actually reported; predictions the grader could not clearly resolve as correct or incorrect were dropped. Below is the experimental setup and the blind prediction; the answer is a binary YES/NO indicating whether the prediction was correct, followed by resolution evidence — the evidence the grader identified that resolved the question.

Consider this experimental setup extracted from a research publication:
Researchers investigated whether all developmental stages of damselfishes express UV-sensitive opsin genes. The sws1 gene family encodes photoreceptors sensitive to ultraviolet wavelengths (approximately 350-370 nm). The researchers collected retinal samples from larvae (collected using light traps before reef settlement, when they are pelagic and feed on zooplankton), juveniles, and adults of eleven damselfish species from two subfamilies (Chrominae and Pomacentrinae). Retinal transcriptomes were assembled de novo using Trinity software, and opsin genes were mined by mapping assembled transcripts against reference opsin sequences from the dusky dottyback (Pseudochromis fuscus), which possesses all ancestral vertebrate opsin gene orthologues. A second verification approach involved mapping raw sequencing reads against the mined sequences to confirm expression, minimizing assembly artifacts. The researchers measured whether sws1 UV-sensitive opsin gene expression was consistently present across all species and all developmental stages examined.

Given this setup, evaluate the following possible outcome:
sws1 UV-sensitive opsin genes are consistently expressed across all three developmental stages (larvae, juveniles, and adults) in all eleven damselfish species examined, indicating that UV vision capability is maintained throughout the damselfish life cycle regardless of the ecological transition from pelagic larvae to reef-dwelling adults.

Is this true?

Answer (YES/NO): YES